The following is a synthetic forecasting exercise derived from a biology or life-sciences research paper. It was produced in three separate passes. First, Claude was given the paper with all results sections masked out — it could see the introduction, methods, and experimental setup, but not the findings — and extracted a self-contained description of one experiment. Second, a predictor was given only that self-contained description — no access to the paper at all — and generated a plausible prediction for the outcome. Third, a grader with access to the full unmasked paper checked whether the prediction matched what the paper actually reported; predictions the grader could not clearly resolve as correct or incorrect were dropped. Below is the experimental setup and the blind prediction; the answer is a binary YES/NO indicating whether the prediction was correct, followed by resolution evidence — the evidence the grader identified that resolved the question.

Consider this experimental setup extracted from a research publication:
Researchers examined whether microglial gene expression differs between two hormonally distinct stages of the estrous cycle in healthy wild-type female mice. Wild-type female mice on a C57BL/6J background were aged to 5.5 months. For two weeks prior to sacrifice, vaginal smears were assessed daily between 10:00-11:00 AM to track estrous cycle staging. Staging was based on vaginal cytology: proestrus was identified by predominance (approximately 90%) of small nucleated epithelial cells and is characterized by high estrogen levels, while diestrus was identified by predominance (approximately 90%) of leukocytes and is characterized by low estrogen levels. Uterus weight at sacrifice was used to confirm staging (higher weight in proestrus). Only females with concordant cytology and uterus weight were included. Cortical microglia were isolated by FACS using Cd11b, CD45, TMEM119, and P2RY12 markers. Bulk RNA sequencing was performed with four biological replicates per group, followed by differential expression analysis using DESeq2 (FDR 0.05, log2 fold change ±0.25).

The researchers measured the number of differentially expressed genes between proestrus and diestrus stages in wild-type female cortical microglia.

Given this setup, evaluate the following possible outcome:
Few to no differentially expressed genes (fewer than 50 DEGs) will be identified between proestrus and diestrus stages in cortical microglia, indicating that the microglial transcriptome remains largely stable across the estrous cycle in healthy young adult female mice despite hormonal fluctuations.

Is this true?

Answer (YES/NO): YES